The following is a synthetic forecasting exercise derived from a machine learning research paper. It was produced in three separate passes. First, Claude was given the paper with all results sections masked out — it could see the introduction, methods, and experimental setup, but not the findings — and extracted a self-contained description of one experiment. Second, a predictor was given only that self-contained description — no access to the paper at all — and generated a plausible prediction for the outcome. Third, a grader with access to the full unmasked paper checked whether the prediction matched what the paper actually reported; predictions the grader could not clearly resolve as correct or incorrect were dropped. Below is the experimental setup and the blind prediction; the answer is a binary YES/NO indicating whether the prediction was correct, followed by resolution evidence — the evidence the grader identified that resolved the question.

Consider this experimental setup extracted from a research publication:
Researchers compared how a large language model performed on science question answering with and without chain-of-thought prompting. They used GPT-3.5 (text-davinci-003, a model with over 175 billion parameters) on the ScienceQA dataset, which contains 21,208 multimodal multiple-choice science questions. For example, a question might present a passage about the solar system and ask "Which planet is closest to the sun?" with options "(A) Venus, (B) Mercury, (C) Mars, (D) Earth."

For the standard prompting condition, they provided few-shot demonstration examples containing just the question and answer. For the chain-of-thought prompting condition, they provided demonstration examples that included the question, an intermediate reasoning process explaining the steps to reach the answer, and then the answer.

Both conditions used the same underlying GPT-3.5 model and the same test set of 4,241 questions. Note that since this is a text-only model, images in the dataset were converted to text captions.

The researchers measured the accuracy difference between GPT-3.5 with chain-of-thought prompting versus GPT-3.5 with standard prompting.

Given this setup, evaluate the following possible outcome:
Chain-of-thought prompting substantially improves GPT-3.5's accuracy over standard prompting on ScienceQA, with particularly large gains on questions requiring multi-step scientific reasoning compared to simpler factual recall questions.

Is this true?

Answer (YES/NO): NO